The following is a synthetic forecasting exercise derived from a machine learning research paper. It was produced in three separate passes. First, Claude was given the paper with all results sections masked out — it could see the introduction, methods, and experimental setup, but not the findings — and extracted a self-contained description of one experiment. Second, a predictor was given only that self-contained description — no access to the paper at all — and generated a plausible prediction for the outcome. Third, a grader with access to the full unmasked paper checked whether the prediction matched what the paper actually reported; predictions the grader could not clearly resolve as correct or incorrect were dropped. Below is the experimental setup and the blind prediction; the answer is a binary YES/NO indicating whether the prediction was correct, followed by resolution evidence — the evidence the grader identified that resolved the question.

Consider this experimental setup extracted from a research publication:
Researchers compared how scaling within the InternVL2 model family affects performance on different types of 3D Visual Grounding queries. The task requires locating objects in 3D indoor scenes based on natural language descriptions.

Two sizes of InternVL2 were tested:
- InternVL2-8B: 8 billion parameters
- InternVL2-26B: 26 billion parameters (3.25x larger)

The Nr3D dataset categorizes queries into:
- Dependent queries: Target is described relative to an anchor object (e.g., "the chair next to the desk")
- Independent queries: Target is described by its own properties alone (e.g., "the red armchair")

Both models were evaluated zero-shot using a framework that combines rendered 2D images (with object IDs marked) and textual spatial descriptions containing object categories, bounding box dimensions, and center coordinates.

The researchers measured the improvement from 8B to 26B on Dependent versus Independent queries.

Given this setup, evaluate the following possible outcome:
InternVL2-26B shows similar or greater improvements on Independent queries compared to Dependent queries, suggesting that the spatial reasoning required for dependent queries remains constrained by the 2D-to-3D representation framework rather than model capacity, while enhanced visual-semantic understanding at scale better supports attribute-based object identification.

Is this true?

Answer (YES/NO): YES